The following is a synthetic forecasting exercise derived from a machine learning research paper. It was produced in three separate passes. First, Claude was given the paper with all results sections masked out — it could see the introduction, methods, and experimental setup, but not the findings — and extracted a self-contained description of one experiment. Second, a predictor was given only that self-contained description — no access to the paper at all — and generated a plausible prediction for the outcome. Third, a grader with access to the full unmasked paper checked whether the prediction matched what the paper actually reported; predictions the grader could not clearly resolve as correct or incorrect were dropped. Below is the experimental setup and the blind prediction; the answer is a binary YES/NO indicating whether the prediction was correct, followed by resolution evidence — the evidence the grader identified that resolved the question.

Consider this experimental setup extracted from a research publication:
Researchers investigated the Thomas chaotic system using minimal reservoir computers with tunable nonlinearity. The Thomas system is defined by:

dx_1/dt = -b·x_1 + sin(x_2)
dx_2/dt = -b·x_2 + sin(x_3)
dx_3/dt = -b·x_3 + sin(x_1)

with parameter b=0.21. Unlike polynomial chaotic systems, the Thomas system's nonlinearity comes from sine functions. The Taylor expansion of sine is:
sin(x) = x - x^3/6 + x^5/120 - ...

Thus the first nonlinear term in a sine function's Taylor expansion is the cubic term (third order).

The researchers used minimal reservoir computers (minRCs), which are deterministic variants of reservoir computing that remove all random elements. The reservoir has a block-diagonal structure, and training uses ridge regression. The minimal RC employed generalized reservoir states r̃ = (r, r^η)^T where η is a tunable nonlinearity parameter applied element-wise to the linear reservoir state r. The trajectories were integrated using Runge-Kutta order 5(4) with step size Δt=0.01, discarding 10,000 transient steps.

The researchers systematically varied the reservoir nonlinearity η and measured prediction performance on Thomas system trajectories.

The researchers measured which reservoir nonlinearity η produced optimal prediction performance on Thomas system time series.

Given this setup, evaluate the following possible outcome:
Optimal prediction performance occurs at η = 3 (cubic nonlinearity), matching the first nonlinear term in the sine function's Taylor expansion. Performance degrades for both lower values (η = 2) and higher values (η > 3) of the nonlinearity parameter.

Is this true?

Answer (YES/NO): YES